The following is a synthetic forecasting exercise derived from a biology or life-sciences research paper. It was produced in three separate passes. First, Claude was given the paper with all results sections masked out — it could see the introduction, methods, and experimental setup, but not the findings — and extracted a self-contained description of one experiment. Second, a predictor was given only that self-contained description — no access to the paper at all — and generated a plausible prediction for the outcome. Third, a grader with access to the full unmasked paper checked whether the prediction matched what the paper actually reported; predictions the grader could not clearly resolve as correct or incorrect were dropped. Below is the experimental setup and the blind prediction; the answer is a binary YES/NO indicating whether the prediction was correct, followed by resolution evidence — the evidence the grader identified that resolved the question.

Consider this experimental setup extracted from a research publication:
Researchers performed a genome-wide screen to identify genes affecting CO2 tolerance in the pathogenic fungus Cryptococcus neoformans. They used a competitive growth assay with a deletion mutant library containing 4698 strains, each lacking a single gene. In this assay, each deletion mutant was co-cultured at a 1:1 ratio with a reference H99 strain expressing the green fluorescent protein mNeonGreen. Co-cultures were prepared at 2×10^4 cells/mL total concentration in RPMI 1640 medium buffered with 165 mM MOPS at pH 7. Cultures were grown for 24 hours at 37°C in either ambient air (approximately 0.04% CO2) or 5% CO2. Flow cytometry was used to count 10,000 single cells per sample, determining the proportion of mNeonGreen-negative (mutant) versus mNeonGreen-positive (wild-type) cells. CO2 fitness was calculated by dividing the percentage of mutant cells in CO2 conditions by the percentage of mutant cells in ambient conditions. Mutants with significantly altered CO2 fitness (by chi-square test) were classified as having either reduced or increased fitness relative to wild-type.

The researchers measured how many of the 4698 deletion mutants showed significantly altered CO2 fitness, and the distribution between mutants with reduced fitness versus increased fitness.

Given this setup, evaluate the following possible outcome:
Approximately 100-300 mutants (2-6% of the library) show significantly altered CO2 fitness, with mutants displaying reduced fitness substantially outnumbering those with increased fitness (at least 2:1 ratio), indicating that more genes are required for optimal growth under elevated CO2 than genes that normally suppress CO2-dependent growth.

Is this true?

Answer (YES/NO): NO